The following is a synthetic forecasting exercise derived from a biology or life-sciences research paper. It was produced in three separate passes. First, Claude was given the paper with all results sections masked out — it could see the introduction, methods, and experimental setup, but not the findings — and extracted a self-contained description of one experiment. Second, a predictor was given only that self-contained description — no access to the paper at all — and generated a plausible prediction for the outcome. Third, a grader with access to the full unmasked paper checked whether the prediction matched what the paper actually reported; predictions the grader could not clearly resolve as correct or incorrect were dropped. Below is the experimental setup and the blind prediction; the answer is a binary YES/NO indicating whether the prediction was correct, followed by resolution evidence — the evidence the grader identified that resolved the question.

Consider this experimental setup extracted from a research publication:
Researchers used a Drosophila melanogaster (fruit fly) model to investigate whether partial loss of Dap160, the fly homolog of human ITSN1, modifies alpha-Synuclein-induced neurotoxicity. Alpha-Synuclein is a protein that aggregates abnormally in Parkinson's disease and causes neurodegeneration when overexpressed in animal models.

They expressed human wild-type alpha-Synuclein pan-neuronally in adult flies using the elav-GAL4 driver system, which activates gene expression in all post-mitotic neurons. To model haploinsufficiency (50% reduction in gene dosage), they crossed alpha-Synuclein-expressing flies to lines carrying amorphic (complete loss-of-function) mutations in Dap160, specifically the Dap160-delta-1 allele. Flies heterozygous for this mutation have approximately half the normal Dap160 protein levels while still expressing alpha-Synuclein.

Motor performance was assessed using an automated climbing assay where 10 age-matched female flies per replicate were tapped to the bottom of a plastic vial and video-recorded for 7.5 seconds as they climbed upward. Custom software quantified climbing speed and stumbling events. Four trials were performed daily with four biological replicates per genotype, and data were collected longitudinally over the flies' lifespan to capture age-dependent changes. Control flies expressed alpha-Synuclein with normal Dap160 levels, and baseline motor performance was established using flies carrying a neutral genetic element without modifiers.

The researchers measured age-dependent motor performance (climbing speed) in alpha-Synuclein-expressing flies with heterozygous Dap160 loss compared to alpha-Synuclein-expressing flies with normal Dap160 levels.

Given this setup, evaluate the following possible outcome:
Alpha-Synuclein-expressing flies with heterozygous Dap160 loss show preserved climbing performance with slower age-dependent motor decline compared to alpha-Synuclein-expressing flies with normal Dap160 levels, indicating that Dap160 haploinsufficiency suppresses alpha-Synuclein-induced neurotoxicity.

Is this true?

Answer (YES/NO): NO